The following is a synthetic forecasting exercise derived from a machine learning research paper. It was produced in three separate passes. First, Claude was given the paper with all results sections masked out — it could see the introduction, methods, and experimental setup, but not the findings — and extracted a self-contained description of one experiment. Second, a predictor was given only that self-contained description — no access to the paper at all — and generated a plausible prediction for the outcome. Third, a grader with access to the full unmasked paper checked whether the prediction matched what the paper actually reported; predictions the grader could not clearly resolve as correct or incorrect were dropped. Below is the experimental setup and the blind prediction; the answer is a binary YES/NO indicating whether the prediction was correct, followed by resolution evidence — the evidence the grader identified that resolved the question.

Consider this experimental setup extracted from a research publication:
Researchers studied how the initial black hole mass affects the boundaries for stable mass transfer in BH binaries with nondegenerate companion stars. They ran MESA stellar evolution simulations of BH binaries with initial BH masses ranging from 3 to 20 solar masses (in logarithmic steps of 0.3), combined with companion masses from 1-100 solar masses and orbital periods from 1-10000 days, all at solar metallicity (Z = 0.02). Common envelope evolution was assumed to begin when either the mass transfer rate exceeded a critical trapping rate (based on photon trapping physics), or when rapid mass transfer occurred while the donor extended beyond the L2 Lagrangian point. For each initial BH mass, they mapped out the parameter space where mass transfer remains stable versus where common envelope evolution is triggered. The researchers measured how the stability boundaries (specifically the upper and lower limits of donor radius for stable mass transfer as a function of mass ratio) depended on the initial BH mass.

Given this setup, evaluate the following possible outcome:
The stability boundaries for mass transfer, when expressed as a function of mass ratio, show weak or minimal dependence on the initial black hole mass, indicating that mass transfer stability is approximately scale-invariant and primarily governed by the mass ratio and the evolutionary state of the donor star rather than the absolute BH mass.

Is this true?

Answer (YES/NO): NO